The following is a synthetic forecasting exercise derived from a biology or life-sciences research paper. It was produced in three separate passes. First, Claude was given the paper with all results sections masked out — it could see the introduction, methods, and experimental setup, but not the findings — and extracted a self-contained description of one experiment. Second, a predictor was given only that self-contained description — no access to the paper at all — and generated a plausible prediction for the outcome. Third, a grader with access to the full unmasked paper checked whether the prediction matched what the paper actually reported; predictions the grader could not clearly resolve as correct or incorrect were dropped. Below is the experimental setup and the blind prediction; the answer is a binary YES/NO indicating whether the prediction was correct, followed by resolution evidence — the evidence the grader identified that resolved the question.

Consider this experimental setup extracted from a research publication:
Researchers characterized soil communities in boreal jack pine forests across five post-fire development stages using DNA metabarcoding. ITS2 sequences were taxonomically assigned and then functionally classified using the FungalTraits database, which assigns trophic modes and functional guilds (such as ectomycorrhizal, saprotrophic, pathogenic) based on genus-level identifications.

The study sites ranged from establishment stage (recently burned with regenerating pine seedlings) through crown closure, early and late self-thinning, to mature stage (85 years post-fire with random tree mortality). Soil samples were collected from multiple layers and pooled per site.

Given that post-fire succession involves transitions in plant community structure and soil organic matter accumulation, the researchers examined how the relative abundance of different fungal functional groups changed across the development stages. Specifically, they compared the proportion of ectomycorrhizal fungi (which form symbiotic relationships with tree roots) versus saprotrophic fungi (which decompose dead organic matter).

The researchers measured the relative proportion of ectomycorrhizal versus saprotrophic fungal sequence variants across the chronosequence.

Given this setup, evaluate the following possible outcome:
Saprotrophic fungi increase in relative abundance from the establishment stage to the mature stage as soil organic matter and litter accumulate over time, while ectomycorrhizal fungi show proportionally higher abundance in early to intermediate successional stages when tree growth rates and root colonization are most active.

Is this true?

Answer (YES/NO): NO